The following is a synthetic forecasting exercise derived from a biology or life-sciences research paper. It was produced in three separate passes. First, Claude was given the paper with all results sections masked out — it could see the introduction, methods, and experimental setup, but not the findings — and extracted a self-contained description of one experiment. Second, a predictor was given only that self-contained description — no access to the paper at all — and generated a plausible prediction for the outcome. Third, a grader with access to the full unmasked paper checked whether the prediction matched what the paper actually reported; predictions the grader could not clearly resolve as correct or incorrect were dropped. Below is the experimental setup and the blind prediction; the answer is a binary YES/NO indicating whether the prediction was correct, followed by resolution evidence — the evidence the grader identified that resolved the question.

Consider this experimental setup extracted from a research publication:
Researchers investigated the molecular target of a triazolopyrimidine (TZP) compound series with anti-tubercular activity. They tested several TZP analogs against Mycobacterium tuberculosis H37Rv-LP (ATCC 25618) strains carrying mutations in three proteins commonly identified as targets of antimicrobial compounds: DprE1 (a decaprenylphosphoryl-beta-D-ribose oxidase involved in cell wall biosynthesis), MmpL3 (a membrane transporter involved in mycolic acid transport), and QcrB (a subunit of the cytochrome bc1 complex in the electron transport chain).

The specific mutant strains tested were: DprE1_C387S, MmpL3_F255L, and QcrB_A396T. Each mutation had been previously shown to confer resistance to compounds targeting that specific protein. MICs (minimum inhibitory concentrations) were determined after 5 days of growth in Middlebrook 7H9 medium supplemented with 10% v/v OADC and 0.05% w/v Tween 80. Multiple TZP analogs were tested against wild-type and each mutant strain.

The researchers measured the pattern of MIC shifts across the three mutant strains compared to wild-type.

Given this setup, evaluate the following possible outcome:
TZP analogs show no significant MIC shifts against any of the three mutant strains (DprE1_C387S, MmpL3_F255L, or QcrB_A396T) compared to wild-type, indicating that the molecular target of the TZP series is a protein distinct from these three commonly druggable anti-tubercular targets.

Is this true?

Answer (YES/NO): NO